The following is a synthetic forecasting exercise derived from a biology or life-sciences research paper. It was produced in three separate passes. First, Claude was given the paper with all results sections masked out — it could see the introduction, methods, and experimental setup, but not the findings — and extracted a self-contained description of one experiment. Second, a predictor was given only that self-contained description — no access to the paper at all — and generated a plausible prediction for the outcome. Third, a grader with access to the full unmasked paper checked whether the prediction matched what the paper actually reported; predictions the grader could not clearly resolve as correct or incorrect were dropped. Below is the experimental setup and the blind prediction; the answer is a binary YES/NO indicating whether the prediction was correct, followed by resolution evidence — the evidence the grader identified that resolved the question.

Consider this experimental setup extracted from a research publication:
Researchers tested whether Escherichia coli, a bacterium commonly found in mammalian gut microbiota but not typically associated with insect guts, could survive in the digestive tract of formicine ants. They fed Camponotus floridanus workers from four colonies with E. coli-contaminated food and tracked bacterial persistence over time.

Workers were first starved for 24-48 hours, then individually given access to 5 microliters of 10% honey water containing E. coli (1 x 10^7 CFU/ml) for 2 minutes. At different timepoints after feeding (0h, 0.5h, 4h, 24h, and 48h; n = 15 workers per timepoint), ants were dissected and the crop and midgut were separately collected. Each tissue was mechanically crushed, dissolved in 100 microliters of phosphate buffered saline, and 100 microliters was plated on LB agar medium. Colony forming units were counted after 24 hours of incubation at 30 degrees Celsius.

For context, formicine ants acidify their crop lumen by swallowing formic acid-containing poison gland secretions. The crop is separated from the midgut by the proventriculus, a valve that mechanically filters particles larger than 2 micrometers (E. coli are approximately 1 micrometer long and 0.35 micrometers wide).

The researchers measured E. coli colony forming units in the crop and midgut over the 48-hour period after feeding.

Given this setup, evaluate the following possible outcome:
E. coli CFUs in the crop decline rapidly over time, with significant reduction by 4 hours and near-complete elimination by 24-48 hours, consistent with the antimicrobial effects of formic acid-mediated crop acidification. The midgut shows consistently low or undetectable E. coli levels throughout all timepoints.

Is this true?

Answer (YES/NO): YES